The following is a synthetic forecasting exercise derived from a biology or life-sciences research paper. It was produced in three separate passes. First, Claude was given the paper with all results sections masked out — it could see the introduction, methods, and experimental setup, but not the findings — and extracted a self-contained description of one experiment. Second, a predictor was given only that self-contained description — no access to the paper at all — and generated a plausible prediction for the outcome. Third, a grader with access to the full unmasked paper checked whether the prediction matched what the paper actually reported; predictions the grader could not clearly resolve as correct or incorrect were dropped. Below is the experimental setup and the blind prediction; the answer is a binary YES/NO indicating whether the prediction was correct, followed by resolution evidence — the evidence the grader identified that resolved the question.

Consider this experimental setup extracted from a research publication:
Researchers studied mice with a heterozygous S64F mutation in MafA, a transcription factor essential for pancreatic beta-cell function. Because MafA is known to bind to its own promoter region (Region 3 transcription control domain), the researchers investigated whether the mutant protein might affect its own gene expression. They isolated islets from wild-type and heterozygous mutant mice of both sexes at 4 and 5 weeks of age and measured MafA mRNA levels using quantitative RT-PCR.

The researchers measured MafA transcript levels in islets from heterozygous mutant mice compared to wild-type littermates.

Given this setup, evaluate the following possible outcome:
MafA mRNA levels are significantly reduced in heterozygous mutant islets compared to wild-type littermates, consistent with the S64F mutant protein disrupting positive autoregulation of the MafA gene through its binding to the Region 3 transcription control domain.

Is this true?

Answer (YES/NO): YES